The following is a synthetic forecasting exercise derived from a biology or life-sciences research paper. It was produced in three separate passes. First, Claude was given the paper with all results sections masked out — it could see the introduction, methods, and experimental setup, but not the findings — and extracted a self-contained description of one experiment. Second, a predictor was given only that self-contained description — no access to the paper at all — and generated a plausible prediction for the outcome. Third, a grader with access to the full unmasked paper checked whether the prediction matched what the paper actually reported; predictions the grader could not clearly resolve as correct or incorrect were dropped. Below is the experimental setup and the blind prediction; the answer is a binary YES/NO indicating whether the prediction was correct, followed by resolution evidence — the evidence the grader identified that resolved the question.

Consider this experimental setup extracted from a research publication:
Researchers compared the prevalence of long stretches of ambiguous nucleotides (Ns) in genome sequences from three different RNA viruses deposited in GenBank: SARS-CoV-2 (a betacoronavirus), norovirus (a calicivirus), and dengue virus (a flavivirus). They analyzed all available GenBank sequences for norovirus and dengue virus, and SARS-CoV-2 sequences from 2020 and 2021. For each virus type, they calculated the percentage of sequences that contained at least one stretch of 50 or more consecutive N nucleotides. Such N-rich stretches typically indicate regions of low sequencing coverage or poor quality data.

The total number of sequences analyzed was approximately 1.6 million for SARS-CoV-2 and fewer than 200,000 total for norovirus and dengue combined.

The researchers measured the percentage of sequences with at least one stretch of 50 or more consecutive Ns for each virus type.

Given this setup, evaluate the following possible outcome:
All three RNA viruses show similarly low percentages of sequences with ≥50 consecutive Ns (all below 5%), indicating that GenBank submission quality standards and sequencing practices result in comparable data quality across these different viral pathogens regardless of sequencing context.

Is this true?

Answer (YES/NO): NO